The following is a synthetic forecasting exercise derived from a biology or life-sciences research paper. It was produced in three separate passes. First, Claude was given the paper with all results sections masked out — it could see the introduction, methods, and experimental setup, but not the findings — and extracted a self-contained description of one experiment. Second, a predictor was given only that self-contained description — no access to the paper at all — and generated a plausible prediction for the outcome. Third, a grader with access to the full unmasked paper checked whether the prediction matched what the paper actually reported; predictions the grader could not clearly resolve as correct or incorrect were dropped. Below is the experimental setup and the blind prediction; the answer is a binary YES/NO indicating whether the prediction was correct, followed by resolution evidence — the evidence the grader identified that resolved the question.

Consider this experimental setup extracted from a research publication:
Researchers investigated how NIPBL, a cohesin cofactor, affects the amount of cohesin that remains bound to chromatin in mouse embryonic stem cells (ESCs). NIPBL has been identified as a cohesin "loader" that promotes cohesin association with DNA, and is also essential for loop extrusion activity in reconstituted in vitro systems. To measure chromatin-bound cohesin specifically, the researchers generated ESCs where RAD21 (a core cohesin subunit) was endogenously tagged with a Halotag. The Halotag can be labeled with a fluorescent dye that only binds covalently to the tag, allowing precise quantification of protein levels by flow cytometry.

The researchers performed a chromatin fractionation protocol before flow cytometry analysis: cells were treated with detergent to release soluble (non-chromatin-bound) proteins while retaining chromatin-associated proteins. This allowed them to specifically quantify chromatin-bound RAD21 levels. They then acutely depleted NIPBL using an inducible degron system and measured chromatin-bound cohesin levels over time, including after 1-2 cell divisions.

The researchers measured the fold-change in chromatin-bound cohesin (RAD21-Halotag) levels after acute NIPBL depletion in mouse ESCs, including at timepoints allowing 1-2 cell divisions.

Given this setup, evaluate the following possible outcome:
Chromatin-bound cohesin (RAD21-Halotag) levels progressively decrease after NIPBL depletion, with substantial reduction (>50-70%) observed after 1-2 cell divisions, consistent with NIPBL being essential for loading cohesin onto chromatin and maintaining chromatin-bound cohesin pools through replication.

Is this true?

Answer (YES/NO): NO